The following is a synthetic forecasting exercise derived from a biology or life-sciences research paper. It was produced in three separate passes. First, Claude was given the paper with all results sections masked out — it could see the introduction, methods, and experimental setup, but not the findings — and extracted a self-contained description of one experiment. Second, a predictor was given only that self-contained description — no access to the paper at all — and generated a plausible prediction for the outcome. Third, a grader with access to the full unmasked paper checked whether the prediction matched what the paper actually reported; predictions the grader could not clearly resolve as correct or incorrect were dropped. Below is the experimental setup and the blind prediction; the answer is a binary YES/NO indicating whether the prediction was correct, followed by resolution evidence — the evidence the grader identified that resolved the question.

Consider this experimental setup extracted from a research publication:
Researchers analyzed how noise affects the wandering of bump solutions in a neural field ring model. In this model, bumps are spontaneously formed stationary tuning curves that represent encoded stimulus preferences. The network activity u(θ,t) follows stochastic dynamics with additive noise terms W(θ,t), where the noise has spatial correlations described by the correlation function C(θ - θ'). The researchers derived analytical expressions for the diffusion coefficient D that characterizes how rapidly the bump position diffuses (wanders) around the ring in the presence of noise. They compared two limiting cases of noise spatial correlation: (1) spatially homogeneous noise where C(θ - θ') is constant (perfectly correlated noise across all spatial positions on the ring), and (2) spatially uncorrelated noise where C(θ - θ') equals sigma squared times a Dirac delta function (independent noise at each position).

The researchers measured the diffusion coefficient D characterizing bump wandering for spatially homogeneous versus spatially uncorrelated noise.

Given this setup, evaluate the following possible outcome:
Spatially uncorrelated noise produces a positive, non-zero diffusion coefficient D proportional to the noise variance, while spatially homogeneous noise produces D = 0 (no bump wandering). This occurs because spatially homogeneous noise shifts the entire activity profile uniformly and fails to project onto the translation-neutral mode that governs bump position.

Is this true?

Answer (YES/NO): YES